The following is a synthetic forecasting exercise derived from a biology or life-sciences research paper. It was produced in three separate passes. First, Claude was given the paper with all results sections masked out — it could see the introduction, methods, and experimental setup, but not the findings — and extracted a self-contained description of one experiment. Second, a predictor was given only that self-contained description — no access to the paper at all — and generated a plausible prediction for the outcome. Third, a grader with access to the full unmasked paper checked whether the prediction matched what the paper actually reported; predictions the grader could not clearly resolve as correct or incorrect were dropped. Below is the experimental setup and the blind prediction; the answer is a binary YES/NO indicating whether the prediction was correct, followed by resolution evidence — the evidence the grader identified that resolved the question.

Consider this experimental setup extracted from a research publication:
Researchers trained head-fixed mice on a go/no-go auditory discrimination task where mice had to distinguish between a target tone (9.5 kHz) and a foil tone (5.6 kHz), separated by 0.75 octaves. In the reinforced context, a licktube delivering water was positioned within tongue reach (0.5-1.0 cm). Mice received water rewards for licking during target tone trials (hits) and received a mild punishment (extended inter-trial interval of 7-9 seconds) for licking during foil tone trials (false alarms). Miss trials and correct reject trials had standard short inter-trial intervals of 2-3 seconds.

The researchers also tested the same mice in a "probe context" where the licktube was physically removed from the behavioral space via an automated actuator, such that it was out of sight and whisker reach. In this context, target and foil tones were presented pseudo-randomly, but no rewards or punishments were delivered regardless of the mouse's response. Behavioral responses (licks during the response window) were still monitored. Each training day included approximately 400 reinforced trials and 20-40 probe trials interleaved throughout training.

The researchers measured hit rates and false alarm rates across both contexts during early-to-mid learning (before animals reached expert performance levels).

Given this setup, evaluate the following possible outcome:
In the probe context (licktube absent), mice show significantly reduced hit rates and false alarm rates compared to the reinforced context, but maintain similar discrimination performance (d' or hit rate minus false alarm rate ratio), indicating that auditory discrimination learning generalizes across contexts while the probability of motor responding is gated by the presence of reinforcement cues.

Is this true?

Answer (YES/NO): NO